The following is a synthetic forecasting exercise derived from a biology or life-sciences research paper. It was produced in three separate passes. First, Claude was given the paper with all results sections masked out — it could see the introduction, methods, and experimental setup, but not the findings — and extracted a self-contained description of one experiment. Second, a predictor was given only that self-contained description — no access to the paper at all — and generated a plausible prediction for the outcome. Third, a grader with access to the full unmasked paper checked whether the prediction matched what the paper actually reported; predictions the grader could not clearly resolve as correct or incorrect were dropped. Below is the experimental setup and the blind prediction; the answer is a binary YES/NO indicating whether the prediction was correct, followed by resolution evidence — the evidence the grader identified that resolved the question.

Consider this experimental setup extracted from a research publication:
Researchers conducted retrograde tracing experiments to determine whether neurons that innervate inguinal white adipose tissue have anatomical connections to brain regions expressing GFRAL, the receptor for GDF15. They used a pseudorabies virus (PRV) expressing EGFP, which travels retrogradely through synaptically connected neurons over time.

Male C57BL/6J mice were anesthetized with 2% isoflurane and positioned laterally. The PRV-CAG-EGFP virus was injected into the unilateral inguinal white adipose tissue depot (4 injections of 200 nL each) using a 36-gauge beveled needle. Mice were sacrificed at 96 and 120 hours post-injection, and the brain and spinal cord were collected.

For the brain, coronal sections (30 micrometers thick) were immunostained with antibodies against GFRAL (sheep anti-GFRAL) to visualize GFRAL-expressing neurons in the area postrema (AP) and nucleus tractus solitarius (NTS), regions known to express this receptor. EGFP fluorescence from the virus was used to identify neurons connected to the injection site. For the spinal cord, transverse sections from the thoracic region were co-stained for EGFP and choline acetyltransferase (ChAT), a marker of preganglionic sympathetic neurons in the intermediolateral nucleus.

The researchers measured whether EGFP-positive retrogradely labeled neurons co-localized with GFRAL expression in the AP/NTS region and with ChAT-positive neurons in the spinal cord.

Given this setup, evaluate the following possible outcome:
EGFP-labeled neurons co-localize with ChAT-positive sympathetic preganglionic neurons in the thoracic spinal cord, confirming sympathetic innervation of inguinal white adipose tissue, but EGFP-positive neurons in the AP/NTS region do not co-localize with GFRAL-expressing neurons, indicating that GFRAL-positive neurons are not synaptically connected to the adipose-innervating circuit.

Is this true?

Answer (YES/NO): NO